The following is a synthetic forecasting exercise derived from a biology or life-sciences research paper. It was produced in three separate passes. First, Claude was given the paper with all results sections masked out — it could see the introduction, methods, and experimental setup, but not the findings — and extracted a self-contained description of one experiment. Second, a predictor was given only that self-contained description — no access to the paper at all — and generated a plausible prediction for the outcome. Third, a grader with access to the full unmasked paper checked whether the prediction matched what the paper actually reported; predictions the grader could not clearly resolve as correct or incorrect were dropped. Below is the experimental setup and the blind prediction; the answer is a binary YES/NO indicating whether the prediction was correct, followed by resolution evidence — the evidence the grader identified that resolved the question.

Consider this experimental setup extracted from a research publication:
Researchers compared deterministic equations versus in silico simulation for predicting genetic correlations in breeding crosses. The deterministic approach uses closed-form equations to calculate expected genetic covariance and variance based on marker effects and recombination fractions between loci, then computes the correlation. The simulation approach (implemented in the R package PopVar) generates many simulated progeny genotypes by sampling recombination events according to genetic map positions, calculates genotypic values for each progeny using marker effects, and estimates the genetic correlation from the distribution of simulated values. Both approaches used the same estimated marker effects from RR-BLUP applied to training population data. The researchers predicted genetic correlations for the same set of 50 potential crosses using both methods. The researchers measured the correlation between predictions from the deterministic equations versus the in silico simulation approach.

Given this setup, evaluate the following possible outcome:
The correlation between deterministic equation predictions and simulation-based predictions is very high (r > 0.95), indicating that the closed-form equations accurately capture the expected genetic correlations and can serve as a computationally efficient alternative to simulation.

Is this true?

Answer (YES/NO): YES